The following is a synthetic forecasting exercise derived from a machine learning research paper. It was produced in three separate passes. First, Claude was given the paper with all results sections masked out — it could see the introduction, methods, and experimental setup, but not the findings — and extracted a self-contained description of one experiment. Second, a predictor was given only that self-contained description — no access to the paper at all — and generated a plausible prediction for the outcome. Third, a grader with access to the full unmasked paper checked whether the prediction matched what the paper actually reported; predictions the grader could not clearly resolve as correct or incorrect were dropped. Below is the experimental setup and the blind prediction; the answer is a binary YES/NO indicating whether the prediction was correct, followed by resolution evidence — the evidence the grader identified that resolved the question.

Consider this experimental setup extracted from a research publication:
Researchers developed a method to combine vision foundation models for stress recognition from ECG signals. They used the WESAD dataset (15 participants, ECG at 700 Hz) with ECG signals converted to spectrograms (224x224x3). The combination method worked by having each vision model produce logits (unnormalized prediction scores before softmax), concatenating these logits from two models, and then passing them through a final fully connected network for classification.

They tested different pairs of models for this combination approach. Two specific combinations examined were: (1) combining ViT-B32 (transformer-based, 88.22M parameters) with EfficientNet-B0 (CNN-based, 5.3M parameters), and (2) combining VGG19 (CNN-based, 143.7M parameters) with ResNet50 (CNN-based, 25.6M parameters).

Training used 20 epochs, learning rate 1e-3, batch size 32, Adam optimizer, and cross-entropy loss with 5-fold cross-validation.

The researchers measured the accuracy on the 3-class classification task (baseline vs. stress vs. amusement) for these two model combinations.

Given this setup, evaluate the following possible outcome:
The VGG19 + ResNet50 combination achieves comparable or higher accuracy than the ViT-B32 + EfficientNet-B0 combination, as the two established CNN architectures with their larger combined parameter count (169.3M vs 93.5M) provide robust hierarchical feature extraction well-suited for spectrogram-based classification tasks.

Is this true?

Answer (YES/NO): NO